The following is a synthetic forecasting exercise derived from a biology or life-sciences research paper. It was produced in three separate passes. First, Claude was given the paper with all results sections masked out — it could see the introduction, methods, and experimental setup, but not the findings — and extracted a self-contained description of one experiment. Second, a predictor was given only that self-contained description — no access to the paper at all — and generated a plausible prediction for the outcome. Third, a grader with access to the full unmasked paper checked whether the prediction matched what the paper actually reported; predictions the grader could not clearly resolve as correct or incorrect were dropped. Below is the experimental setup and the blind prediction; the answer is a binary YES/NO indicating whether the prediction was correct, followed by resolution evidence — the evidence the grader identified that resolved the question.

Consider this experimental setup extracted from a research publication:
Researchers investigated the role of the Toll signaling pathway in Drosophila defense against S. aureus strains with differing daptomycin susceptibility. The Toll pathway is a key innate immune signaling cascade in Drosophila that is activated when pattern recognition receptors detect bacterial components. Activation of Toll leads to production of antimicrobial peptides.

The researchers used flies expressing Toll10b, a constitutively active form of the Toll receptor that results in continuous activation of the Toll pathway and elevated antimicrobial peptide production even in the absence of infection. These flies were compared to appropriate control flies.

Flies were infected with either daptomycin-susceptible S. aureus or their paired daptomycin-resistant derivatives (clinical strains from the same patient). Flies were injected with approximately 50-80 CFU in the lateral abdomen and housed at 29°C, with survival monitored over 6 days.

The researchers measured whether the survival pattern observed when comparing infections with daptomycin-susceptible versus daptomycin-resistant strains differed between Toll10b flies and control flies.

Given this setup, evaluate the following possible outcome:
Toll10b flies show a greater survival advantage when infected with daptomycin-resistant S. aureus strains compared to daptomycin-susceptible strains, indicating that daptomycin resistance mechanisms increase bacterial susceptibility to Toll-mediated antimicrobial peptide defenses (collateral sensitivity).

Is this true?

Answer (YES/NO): NO